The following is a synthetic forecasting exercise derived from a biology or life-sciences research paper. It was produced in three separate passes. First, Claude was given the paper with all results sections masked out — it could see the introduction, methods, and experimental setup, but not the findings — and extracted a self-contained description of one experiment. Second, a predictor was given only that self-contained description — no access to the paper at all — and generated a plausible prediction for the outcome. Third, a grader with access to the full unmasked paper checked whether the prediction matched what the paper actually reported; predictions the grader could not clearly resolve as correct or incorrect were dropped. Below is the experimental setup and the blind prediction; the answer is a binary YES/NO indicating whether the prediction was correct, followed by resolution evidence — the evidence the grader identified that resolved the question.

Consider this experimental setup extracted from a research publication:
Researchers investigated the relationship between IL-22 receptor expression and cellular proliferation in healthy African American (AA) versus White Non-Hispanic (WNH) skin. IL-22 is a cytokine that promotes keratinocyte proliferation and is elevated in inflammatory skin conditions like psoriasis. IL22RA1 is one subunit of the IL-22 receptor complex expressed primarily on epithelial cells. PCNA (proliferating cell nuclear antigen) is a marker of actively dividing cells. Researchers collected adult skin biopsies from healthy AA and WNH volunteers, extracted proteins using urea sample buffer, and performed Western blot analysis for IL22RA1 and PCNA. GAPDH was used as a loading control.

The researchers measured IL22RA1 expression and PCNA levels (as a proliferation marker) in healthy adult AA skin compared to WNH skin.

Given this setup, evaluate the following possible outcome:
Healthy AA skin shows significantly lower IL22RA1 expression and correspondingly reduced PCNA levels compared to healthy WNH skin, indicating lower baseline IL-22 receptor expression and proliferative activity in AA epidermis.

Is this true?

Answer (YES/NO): NO